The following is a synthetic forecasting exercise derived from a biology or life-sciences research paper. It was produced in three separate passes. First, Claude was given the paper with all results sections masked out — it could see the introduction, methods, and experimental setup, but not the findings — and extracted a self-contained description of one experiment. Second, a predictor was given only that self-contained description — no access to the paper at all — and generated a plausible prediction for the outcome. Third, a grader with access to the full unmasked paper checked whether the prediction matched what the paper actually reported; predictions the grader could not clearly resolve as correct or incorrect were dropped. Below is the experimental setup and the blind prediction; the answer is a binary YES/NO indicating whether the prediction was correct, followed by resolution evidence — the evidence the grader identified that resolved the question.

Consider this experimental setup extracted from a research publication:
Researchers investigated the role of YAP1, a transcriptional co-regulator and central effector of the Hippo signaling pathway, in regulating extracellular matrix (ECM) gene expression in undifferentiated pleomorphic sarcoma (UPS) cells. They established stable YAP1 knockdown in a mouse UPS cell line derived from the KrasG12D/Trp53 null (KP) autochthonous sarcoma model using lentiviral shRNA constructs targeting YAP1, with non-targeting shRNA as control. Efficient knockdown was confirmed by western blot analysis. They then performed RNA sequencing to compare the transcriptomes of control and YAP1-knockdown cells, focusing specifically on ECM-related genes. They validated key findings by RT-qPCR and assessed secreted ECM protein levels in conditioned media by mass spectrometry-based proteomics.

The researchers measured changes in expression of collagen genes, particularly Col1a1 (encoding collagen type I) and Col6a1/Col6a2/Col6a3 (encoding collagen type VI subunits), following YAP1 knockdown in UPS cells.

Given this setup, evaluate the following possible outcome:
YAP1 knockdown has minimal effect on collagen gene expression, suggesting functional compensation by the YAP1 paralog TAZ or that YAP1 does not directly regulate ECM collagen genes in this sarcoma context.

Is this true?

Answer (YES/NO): NO